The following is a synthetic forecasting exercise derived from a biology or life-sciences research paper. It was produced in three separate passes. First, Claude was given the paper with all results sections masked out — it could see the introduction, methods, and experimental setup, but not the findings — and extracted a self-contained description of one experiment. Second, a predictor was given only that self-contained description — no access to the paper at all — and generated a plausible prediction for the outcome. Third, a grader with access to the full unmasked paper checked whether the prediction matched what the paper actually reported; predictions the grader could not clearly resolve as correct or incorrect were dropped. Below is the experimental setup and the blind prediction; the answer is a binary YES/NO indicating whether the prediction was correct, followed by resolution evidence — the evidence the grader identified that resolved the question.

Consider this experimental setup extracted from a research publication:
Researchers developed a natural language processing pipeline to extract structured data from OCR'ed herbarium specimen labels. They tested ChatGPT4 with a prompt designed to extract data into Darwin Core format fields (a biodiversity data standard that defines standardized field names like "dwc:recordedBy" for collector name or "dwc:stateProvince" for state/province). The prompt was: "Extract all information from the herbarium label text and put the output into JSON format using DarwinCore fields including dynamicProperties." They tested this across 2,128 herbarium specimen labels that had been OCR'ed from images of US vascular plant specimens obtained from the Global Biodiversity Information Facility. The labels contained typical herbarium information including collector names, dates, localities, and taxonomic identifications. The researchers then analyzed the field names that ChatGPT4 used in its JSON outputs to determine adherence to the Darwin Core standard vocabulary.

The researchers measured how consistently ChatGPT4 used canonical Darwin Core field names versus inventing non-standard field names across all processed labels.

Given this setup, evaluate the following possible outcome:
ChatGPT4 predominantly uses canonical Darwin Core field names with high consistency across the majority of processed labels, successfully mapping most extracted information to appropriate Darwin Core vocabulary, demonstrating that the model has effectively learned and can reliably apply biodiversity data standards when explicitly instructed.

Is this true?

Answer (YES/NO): NO